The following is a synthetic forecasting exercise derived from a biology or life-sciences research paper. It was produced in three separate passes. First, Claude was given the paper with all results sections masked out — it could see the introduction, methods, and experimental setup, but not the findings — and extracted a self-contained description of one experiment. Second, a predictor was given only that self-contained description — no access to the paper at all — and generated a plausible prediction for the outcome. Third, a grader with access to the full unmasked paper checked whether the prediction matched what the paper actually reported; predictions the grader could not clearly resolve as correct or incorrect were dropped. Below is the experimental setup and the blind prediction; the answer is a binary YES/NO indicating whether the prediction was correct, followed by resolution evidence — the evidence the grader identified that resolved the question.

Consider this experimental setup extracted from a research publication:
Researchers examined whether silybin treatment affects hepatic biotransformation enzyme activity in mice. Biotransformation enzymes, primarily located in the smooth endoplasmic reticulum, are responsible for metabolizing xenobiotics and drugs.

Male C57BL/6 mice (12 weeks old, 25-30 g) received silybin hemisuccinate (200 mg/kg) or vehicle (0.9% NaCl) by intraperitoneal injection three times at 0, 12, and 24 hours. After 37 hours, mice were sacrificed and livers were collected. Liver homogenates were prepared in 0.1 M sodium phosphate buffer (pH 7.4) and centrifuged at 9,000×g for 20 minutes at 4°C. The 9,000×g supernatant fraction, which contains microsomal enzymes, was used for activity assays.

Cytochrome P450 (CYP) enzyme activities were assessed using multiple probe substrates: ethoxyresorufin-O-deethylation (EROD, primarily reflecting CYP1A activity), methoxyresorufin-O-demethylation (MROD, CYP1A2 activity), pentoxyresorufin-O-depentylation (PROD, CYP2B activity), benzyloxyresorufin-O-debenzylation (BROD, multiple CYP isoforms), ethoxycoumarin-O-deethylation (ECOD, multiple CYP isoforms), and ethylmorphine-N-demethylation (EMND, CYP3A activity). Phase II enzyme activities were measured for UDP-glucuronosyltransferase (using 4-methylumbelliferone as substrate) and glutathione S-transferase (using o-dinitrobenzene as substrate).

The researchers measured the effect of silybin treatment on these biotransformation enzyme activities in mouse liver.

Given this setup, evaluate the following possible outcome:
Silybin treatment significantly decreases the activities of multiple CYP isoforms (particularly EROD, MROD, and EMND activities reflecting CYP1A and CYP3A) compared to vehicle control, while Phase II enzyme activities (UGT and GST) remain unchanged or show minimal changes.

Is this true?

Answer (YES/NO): NO